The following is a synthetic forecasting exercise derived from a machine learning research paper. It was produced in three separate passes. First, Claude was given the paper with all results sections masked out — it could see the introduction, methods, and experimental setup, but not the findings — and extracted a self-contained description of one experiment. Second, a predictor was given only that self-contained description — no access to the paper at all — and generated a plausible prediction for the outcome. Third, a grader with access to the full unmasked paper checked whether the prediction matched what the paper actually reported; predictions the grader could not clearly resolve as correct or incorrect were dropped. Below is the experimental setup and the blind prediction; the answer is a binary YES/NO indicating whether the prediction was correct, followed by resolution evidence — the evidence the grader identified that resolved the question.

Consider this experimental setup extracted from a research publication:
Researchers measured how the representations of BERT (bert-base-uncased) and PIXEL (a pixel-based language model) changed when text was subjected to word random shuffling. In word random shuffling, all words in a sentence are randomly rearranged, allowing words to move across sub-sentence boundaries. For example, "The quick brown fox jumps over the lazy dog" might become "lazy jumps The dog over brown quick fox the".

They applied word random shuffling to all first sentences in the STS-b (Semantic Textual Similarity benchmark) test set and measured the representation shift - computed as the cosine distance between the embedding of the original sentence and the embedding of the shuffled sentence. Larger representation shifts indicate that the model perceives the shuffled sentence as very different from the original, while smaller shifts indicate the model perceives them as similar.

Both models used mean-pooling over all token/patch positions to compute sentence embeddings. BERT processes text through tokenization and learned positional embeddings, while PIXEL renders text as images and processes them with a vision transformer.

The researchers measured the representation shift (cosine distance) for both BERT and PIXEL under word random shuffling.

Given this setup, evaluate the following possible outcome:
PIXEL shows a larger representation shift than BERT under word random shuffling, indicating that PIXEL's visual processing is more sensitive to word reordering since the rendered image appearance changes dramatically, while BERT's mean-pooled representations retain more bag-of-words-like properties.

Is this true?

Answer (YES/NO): NO